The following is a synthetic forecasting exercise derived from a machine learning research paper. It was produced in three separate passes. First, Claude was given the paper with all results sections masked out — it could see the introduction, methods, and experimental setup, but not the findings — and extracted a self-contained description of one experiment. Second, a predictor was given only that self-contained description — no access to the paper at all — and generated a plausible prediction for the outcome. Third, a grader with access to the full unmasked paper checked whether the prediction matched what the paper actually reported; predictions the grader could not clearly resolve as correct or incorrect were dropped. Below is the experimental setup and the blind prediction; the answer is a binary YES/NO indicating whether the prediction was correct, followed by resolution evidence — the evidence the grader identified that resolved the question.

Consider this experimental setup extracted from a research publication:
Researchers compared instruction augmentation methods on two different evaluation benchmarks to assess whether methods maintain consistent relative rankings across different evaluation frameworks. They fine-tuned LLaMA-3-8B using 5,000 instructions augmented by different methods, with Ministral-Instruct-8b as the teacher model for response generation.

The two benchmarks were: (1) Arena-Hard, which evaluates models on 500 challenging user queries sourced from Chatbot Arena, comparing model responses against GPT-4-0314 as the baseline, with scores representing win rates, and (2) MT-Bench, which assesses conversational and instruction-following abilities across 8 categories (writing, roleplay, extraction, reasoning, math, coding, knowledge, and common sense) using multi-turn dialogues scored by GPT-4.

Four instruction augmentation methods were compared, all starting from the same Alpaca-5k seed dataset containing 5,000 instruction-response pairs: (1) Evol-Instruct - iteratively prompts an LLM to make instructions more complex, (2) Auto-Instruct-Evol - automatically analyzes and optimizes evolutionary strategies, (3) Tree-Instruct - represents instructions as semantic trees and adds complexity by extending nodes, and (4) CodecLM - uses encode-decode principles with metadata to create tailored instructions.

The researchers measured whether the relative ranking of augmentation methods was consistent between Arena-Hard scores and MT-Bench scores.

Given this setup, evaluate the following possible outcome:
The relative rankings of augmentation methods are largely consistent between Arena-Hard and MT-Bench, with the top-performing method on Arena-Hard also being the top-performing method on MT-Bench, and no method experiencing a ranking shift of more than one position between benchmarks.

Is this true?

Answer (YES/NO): NO